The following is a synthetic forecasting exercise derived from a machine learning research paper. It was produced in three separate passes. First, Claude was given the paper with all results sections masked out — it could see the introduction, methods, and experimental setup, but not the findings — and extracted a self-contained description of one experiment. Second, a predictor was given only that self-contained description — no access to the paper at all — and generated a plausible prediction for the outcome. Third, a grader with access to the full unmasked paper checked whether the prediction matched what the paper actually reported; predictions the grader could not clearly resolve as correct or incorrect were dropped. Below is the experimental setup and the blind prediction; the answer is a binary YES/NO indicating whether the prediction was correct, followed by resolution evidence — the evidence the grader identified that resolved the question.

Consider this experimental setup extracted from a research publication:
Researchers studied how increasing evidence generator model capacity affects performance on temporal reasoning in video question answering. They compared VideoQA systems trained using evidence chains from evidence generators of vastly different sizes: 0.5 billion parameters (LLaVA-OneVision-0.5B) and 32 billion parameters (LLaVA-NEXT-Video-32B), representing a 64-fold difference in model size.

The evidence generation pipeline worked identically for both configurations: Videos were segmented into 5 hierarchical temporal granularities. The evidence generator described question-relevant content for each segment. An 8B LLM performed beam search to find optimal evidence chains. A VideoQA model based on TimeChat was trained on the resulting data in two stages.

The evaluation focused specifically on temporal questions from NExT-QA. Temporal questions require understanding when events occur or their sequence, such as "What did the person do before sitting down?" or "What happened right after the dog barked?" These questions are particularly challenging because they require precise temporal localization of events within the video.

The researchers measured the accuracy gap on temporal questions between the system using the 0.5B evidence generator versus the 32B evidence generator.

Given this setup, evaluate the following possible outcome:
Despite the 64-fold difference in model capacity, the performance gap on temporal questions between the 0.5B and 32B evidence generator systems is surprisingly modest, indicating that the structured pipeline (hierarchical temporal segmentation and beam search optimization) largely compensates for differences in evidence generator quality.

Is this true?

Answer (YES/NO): YES